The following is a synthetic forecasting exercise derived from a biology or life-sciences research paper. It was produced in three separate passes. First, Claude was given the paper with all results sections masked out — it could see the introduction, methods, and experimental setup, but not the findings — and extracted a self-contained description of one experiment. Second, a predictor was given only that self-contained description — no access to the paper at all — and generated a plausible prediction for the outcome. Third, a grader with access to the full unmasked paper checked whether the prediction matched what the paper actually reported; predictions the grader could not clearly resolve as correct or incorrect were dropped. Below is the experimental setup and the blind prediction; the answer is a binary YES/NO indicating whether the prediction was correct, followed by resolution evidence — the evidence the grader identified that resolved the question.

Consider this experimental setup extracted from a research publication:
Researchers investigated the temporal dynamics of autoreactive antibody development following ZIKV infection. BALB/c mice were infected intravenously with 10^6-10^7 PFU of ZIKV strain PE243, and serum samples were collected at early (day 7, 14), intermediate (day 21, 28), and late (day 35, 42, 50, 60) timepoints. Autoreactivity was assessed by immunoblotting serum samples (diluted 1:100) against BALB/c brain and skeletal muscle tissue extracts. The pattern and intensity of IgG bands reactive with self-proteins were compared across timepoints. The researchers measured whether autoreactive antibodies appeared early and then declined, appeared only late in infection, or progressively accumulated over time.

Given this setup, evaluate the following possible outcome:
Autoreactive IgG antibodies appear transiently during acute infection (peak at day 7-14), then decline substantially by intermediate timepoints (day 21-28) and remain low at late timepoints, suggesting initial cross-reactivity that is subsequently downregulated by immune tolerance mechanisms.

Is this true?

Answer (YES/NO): NO